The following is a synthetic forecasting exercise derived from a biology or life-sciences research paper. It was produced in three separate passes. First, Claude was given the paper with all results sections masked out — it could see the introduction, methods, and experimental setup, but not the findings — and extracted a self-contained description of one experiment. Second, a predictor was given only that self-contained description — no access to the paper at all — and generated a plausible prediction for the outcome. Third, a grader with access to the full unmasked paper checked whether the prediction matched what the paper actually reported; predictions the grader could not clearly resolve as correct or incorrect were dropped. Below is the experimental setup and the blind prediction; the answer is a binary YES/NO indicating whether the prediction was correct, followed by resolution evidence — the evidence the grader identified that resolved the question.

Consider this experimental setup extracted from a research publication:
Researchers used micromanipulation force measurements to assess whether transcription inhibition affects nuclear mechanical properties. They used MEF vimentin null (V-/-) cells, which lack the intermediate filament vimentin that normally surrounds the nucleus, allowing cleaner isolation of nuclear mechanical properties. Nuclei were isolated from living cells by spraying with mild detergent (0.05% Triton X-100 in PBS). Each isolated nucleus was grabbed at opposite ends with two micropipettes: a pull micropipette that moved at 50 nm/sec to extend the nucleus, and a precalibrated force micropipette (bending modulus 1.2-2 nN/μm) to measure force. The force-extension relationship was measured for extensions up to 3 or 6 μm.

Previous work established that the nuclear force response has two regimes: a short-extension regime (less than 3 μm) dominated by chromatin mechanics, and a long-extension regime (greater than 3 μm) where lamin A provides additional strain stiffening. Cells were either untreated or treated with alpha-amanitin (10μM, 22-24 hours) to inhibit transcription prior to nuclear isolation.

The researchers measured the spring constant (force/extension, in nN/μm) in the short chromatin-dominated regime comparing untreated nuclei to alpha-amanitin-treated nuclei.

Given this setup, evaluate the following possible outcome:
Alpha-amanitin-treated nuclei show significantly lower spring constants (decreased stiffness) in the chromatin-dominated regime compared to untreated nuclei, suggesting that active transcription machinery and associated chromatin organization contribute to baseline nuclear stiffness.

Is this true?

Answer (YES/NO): NO